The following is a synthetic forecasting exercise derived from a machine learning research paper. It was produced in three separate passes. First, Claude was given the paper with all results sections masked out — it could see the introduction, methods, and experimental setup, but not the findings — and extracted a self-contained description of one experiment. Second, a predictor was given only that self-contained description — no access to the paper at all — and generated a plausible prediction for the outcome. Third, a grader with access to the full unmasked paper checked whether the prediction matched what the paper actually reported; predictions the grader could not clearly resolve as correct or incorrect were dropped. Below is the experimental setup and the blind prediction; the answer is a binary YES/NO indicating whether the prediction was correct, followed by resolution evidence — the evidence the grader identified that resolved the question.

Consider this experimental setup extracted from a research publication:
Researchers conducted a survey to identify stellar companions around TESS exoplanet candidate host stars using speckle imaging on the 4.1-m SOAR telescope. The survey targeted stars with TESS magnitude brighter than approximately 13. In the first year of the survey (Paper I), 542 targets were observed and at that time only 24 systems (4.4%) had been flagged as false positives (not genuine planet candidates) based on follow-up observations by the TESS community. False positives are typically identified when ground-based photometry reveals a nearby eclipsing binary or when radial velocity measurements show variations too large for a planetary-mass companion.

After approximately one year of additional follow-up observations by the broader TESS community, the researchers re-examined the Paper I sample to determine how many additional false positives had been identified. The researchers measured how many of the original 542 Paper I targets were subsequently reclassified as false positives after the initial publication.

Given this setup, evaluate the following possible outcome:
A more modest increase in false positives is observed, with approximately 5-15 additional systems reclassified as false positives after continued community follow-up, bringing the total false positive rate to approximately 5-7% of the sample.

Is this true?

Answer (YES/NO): NO